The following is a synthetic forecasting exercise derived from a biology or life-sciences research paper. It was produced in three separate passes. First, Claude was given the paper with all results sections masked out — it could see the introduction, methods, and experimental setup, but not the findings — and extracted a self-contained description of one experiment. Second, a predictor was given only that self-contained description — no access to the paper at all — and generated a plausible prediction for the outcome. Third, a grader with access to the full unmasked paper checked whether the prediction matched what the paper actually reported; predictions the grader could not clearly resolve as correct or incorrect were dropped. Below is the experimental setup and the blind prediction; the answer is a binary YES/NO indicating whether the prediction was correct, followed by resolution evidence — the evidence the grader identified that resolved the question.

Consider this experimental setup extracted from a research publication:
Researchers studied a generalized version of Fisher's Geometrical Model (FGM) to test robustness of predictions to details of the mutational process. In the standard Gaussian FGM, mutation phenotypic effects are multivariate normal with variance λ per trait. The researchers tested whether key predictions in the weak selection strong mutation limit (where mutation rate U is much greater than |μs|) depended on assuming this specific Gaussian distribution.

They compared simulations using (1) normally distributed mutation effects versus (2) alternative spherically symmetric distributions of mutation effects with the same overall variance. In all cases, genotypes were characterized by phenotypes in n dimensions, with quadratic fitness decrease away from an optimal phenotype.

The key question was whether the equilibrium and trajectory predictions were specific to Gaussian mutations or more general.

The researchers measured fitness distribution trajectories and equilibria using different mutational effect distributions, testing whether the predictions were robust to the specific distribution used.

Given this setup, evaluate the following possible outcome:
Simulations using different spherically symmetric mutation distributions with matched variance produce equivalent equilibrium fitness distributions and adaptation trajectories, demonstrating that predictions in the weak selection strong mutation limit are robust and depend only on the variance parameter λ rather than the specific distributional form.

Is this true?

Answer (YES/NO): NO